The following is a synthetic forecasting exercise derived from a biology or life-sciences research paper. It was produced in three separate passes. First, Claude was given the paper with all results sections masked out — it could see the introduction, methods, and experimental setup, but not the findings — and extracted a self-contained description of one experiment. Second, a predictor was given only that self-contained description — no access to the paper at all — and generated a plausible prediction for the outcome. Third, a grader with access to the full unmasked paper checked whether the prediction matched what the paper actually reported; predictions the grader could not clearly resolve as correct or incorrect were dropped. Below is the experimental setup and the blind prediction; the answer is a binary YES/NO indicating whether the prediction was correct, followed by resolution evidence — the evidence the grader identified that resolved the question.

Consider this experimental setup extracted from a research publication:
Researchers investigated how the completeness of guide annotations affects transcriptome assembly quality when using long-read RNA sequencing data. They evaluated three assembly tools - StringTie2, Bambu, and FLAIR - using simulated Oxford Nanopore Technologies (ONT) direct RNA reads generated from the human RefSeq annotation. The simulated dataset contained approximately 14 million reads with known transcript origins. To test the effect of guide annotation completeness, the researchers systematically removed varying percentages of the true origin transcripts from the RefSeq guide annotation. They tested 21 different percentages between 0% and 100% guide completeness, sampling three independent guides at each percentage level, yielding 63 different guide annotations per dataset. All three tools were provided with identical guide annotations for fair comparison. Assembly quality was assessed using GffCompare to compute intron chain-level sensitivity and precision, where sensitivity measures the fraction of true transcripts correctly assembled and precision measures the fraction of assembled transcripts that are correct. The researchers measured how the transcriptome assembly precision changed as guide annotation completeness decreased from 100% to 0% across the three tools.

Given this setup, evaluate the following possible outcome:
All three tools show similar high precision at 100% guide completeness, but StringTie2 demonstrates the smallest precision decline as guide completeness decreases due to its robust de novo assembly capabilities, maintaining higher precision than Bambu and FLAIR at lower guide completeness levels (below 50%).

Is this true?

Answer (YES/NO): NO